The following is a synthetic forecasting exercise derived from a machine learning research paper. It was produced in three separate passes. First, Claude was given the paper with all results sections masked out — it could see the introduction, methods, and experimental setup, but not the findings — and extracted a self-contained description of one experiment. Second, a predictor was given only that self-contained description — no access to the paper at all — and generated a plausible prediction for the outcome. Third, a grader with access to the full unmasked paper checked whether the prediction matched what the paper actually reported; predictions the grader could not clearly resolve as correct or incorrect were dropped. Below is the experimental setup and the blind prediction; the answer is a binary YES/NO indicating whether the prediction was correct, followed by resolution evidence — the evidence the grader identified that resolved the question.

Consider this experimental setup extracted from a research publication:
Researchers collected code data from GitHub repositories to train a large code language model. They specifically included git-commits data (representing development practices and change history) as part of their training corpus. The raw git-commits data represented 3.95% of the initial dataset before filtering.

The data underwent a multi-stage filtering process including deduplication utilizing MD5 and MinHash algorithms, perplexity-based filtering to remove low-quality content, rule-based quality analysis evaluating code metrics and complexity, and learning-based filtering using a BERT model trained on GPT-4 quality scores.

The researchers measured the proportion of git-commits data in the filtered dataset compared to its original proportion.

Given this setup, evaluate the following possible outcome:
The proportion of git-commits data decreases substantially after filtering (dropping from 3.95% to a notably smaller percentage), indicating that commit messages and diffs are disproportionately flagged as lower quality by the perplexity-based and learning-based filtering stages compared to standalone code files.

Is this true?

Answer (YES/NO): YES